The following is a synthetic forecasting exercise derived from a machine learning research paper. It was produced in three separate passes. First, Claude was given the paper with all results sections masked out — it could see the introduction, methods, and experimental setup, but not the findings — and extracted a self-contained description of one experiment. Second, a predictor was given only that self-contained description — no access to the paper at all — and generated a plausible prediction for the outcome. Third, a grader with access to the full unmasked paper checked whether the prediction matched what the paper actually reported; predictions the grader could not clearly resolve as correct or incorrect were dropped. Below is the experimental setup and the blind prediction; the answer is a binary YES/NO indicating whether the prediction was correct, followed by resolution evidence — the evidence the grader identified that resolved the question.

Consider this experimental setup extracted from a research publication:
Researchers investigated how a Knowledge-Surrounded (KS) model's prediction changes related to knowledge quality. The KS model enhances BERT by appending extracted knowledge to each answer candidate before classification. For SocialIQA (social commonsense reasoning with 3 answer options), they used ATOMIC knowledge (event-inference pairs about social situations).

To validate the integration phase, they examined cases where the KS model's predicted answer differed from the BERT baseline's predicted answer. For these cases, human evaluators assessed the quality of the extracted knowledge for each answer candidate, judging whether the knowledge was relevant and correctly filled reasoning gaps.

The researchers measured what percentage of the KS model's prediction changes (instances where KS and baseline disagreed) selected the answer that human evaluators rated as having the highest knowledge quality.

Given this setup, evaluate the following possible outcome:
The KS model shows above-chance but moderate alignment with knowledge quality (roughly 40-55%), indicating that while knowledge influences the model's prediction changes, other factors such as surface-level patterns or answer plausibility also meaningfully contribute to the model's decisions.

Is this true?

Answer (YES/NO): NO